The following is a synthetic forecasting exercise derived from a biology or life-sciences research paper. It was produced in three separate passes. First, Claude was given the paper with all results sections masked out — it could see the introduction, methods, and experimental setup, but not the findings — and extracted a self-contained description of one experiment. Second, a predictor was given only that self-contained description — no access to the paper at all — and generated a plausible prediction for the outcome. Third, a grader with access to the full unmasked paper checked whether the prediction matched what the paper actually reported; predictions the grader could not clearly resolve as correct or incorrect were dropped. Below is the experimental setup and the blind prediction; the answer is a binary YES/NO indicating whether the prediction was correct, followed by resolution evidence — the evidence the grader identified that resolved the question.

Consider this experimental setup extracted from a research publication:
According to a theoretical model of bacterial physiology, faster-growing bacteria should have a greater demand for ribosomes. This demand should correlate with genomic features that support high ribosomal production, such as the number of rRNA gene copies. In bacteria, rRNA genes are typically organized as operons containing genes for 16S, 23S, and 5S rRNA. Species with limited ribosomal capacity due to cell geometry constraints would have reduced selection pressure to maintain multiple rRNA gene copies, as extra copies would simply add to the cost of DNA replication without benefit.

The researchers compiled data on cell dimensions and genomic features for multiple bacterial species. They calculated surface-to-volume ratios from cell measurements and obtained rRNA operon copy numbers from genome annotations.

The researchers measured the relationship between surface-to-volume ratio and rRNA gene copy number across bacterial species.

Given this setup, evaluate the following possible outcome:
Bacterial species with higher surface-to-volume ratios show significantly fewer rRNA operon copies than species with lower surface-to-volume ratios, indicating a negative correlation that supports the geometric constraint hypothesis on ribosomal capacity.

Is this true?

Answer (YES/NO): YES